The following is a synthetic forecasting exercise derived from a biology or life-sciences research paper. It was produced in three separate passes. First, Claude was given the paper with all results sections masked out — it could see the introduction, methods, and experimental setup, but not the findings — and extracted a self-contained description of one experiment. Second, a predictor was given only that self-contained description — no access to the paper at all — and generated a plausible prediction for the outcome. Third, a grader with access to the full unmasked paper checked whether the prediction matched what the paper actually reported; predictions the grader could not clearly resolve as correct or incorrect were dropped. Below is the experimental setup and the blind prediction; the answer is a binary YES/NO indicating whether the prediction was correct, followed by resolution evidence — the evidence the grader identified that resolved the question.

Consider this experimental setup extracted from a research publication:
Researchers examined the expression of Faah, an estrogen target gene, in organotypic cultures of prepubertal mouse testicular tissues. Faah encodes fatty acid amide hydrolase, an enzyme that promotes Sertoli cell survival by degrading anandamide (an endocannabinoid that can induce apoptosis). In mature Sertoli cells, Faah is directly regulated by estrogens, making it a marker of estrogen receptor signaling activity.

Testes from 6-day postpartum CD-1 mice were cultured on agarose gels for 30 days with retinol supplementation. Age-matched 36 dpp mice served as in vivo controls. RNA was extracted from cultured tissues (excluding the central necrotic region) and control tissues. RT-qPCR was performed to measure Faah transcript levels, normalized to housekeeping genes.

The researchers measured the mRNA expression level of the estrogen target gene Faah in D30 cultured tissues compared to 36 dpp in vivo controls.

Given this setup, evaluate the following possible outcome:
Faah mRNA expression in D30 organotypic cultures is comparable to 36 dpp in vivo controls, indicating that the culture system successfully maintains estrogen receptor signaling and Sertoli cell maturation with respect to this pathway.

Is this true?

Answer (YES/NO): NO